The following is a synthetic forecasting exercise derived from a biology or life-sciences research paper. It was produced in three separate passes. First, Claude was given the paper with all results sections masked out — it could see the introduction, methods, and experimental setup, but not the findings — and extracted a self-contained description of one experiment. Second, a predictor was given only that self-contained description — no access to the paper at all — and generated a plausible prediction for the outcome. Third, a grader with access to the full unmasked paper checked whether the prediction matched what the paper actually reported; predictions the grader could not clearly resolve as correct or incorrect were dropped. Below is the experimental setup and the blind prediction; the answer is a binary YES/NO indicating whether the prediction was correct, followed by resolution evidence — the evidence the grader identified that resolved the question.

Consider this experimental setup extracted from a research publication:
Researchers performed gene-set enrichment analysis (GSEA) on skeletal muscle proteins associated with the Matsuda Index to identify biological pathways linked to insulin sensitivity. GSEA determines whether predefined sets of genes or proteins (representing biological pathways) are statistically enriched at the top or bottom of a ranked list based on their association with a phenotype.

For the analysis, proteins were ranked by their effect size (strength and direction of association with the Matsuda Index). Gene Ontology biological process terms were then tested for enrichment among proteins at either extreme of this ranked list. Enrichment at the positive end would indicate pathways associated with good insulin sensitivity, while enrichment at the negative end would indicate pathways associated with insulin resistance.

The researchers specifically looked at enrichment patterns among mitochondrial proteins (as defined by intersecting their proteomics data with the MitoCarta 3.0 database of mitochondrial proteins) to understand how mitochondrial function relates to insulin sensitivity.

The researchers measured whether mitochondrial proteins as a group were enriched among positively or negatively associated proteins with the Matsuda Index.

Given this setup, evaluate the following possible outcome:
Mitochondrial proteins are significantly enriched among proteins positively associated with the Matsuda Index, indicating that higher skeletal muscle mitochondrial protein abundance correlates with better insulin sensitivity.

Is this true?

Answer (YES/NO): YES